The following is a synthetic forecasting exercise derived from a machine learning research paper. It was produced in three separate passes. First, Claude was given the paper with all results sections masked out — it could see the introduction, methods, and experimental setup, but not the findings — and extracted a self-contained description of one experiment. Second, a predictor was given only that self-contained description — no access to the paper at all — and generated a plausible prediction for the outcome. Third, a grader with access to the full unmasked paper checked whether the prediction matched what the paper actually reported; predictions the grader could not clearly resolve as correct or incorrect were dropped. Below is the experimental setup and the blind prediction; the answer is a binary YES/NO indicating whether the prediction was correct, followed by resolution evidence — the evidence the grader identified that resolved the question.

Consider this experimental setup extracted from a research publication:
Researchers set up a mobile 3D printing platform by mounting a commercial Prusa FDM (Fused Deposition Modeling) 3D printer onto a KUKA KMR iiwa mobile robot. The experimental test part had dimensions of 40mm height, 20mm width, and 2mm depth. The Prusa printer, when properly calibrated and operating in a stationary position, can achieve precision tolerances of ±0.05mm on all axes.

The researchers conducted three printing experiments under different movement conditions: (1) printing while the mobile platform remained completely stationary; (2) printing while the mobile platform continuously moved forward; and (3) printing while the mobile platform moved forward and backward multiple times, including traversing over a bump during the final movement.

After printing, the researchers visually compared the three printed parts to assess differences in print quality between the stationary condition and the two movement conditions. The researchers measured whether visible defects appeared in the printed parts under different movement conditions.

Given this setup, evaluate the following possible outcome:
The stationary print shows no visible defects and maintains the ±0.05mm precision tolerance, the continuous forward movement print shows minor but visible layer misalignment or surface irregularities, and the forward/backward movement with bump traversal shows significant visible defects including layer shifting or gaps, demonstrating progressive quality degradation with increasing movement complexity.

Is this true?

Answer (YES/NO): YES